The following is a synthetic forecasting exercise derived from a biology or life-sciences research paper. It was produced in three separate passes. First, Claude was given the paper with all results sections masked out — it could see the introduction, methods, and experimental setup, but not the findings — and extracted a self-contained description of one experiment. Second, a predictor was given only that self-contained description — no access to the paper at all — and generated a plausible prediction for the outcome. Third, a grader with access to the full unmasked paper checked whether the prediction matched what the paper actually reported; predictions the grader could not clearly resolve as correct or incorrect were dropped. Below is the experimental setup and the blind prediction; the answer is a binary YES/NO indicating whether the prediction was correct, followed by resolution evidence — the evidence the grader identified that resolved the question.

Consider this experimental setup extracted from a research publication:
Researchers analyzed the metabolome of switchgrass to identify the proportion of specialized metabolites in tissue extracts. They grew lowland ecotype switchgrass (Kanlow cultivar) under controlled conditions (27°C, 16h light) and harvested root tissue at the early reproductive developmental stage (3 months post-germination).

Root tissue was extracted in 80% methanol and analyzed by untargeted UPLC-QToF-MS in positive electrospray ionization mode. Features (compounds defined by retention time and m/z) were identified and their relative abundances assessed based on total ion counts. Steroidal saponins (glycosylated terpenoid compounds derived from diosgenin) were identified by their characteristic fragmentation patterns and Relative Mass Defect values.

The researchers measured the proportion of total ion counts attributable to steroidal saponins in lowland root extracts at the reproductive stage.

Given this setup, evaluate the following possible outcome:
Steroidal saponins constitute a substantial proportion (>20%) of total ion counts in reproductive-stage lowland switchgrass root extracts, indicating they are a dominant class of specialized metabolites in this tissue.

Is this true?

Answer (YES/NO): YES